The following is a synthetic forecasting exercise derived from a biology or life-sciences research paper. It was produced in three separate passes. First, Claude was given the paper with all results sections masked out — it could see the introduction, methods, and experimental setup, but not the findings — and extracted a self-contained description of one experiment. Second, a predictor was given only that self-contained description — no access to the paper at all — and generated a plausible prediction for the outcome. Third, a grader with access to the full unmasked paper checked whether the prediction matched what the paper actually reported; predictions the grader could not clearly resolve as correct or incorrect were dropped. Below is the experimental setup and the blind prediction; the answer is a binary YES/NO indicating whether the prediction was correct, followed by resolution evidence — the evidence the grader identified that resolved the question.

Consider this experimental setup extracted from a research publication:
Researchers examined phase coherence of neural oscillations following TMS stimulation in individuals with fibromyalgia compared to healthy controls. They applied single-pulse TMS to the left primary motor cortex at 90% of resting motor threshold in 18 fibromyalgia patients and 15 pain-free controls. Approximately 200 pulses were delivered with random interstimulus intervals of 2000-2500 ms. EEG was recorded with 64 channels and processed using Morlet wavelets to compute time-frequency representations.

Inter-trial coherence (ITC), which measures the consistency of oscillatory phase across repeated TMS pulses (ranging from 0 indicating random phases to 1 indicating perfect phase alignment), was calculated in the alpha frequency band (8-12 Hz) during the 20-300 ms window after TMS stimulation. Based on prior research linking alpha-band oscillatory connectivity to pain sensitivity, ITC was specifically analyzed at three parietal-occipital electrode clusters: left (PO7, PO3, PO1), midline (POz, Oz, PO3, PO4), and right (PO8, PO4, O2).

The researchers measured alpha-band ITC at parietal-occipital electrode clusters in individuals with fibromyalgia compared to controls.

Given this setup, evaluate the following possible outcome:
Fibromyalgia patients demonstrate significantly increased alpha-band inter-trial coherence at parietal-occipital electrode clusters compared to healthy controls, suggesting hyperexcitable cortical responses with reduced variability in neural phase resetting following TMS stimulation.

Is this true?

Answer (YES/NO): NO